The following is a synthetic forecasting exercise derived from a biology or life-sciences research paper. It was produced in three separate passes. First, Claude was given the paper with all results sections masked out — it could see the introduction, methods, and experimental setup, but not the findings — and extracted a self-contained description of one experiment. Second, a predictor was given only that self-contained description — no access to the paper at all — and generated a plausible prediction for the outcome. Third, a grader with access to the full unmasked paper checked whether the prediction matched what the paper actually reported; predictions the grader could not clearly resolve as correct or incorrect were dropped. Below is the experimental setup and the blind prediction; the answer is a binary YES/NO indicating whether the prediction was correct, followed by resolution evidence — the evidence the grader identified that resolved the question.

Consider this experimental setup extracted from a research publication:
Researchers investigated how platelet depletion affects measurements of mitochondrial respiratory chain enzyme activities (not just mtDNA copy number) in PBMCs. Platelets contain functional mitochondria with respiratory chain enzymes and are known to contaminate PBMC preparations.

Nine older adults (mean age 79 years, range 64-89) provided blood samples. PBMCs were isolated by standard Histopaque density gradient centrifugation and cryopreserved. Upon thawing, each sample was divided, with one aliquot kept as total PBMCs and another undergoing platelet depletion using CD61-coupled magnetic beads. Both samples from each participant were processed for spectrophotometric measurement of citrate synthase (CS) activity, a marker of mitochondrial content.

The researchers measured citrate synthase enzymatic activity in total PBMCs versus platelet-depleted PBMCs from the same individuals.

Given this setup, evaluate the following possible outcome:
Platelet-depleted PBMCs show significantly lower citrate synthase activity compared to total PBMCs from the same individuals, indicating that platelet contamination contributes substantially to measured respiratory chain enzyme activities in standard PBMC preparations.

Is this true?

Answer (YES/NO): YES